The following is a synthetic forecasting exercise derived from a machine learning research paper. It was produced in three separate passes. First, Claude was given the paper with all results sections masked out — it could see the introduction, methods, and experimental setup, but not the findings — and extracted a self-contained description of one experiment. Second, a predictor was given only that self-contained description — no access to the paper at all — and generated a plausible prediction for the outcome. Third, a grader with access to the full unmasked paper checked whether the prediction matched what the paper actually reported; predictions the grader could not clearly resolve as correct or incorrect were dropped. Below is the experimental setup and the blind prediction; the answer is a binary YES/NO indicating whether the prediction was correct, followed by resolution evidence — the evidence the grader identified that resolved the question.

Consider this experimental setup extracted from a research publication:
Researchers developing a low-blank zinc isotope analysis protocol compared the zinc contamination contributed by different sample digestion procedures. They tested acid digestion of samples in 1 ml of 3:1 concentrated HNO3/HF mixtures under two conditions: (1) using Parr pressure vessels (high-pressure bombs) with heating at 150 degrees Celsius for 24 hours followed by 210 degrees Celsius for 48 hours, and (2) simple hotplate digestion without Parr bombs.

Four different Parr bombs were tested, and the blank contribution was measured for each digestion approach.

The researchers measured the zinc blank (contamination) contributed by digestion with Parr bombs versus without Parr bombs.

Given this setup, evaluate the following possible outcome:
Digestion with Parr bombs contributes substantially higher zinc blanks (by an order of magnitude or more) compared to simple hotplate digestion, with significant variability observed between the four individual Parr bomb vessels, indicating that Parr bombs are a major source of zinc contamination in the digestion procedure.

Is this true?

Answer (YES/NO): NO